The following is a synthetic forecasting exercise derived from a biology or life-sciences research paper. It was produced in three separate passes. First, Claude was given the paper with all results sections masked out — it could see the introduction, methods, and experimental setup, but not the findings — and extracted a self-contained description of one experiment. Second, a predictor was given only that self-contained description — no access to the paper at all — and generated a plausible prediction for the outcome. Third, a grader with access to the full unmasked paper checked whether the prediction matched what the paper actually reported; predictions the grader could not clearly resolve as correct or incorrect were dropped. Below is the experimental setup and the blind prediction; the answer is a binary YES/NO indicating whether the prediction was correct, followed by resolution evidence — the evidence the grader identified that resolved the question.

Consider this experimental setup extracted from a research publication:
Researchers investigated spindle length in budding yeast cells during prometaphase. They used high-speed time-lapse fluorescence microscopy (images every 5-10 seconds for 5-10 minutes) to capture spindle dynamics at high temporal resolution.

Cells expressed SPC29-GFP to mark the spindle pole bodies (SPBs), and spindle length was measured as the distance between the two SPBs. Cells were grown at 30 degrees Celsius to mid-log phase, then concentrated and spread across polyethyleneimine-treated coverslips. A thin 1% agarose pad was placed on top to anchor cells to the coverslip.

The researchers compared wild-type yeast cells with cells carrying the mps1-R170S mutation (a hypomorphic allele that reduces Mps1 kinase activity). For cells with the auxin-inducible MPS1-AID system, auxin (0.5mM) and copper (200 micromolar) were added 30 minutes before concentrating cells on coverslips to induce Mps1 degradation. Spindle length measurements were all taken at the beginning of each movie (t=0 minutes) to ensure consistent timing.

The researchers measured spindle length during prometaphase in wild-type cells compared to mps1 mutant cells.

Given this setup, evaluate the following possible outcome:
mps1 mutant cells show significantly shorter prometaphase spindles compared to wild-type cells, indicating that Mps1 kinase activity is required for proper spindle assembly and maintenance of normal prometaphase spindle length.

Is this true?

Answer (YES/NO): NO